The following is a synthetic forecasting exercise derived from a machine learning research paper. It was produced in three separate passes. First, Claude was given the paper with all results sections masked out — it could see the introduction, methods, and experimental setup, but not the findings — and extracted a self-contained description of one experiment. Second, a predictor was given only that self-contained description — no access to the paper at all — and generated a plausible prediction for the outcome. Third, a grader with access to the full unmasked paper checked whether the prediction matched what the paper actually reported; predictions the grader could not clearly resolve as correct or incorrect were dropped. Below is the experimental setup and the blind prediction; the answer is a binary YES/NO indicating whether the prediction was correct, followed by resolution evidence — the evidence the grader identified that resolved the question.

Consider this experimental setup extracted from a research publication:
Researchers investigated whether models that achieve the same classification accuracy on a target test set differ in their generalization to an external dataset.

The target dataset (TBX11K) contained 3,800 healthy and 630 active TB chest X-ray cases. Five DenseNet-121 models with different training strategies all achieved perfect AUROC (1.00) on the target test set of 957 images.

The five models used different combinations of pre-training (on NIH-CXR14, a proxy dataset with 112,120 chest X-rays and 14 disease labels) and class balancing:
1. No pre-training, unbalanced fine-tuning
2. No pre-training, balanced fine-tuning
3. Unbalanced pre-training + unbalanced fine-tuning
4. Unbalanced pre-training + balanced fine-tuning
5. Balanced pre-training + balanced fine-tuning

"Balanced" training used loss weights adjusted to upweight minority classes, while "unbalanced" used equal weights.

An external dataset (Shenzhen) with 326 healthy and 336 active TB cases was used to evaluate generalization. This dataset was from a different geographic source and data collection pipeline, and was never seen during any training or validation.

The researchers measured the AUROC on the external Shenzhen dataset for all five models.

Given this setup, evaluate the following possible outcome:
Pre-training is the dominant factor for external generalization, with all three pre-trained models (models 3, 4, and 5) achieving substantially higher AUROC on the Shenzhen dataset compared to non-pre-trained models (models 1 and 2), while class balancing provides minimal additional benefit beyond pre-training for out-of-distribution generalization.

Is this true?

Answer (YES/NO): YES